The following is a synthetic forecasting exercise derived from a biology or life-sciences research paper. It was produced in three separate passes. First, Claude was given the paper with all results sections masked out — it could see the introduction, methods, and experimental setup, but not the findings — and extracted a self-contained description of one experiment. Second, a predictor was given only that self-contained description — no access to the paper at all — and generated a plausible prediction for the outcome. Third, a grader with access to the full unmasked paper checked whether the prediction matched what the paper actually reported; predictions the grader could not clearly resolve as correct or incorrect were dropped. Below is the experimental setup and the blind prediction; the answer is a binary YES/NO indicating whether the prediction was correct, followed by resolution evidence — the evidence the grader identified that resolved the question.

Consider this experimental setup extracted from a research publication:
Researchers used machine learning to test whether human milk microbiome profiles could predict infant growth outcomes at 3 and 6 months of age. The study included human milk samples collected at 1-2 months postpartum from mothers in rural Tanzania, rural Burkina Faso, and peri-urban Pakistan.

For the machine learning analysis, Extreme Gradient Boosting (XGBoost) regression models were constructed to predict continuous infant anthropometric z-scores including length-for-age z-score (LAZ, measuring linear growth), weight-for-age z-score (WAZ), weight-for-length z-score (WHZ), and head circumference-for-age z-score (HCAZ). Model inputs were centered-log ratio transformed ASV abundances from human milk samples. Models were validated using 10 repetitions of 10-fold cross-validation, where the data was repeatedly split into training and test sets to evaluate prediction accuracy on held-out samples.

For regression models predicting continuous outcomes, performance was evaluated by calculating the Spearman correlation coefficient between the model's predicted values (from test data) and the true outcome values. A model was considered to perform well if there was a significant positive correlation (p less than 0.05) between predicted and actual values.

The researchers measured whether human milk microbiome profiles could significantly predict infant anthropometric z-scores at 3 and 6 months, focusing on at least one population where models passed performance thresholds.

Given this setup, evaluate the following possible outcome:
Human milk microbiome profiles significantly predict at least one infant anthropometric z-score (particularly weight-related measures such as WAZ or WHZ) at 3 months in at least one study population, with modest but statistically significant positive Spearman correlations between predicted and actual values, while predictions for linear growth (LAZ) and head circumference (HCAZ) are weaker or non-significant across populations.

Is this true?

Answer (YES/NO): NO